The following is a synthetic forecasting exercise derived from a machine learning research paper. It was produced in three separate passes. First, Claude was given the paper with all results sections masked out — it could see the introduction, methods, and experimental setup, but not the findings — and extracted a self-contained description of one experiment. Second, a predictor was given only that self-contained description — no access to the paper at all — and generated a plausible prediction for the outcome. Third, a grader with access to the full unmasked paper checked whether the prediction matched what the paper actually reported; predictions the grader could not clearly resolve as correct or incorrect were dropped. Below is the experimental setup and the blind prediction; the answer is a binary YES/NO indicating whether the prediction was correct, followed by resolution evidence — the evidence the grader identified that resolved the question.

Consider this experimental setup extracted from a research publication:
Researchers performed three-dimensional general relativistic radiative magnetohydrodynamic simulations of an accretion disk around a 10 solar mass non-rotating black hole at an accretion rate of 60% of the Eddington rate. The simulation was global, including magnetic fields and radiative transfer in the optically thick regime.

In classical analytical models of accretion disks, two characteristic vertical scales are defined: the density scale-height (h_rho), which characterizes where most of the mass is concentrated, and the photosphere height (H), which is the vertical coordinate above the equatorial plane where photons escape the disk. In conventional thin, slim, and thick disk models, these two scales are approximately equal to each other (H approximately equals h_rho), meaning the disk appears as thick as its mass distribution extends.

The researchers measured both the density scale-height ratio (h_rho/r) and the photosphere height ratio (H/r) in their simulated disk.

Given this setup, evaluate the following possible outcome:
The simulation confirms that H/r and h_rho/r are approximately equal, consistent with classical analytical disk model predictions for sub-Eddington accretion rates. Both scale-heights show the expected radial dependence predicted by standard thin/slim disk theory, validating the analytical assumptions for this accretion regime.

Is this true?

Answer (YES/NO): NO